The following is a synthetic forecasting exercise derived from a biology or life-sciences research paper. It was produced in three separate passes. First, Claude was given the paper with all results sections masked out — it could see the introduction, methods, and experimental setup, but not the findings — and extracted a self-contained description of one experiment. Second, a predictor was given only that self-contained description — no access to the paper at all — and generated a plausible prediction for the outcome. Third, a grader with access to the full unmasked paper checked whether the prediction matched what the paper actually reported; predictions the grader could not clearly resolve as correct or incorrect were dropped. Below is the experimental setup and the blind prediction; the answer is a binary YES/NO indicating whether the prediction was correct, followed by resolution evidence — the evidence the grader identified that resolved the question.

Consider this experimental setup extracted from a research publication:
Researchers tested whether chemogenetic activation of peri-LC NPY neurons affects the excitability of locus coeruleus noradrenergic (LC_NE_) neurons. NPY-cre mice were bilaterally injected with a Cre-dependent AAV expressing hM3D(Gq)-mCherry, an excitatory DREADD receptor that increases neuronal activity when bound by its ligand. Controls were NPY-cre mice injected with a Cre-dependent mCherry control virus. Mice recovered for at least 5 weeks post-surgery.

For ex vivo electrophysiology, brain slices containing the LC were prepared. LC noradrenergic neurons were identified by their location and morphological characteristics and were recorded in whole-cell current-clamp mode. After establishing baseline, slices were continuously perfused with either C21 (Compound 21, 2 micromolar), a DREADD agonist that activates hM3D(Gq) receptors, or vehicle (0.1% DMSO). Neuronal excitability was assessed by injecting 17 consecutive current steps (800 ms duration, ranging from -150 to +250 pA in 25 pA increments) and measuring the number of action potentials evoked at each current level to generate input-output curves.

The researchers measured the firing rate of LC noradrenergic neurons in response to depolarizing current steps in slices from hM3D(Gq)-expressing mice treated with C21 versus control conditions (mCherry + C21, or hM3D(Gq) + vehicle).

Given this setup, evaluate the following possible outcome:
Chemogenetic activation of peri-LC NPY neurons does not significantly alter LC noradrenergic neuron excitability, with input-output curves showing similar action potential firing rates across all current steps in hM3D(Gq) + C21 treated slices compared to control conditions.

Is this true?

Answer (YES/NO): NO